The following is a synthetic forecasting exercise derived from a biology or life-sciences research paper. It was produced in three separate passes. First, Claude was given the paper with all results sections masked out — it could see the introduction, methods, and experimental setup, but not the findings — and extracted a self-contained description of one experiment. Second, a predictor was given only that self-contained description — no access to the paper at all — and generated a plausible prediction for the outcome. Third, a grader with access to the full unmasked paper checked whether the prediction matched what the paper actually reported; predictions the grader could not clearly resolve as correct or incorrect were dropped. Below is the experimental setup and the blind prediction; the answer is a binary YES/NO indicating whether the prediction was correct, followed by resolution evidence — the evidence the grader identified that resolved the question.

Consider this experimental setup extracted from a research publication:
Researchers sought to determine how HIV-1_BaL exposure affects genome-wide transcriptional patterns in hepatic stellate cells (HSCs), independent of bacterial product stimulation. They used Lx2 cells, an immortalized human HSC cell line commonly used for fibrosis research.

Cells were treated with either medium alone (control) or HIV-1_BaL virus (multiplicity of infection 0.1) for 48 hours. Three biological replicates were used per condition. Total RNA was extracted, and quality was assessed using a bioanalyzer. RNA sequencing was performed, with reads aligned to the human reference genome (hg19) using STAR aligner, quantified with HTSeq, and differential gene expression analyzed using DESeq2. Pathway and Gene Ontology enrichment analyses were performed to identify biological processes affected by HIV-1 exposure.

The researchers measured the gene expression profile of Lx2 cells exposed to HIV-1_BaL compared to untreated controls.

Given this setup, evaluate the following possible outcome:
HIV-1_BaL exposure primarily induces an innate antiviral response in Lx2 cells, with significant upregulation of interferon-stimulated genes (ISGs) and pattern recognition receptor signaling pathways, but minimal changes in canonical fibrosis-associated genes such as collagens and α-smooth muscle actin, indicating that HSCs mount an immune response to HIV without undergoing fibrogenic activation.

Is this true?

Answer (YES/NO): NO